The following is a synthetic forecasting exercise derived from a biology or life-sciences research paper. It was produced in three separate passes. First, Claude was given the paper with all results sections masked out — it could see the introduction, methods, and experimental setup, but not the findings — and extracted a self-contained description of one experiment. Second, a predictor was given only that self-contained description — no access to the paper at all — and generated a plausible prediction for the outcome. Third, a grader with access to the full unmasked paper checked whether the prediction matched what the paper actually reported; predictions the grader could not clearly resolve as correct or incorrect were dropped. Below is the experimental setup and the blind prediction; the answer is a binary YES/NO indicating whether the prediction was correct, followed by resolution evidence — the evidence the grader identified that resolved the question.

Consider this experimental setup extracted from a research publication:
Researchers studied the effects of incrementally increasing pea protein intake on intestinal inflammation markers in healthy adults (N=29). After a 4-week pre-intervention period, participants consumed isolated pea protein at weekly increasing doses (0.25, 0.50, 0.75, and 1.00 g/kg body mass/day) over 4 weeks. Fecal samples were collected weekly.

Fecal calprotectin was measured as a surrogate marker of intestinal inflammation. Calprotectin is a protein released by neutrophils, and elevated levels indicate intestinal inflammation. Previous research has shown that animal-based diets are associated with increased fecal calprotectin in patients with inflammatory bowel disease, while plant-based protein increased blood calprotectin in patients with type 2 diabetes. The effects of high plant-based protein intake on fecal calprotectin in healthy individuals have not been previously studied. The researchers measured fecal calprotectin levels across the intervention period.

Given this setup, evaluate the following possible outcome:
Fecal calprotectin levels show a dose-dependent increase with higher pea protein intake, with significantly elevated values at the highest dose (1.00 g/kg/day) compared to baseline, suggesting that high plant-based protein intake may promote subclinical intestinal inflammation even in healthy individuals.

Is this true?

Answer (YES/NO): NO